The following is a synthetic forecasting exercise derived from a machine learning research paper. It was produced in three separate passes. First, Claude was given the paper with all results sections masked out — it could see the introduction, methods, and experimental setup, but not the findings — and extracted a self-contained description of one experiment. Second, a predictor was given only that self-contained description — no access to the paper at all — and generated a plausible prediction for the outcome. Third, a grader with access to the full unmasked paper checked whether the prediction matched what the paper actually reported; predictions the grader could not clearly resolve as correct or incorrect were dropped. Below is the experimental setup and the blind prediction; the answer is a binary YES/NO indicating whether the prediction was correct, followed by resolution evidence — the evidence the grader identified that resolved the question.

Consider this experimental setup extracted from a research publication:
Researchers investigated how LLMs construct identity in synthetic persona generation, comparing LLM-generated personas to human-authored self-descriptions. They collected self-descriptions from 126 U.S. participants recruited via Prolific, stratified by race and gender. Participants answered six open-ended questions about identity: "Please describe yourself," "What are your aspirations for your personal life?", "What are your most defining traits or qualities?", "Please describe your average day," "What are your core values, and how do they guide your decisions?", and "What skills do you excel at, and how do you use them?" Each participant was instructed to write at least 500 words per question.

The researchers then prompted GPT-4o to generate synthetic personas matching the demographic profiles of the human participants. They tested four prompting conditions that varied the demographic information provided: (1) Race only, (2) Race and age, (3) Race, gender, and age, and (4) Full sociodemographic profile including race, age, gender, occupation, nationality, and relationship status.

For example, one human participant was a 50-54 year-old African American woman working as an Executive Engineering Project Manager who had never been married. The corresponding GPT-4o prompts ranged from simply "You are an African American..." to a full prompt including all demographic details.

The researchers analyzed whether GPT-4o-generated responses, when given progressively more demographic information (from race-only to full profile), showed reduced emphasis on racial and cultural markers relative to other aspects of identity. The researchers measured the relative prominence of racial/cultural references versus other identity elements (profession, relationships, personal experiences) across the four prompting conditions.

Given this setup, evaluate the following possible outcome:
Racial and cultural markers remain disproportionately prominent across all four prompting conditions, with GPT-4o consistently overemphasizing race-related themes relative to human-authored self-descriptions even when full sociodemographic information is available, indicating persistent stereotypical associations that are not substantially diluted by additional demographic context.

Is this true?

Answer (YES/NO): YES